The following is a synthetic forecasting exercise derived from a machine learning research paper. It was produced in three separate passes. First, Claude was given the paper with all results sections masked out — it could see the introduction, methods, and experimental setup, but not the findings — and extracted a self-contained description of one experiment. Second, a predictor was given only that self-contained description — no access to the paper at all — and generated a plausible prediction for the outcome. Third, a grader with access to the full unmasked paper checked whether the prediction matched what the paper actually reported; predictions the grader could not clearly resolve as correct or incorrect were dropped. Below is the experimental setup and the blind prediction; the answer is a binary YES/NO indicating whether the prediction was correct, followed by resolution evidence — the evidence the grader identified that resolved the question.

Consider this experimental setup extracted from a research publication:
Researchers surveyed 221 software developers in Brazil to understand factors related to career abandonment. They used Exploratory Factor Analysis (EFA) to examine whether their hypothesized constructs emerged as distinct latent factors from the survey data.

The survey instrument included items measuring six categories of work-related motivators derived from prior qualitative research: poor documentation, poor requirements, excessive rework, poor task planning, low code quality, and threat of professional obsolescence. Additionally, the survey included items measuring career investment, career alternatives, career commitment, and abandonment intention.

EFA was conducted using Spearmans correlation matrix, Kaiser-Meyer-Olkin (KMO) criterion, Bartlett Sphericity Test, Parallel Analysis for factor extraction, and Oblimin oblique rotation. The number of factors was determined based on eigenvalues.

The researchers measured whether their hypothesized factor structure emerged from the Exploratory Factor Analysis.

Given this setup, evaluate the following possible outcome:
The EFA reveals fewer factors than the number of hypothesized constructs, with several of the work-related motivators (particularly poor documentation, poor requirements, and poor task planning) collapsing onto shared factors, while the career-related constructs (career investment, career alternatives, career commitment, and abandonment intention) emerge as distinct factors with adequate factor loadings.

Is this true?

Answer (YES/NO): NO